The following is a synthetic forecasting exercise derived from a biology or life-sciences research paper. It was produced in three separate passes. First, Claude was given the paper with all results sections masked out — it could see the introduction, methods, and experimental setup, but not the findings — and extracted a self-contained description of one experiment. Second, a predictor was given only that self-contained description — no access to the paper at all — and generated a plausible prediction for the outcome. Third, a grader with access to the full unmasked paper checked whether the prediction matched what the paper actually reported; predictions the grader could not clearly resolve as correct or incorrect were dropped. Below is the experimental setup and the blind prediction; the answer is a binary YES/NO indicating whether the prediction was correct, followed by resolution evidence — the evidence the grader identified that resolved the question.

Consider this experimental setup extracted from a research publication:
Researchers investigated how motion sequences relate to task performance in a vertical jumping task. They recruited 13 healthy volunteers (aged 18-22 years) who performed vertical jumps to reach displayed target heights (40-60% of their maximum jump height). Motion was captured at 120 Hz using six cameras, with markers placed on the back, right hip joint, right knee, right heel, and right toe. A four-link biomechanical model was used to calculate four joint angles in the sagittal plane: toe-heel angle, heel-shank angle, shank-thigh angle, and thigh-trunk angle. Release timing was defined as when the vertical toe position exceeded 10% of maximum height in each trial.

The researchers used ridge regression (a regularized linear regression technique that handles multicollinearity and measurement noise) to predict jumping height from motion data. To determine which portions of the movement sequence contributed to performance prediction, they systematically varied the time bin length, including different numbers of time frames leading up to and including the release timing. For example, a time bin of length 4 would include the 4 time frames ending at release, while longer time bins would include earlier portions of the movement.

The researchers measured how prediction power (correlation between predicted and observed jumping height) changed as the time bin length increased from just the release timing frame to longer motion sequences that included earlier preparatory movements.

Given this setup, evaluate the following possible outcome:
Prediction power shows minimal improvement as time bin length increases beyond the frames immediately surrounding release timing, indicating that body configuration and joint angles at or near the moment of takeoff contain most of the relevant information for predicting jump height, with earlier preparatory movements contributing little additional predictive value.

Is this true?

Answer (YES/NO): YES